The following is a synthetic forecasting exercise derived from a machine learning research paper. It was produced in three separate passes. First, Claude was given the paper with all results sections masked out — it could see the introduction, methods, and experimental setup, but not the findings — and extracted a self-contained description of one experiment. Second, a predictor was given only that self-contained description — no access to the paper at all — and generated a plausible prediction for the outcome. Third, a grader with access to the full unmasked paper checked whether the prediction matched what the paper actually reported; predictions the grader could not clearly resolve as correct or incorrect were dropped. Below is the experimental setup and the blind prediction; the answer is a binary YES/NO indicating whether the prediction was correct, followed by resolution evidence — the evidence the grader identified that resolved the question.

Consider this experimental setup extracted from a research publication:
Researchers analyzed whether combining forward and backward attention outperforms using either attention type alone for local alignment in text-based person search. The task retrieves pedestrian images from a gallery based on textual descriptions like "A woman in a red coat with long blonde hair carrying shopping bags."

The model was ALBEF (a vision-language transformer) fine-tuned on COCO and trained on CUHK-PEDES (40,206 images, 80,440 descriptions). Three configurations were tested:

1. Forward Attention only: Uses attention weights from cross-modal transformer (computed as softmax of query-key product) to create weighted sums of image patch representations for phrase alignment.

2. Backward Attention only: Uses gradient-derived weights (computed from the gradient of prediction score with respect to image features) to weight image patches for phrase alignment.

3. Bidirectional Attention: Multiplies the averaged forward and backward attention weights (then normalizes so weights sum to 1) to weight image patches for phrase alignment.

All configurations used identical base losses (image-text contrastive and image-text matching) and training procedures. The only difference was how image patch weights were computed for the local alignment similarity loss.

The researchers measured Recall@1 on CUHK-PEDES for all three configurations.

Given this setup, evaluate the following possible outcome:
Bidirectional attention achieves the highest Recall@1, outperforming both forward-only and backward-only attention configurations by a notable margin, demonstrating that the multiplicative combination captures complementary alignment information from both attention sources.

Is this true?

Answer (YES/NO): NO